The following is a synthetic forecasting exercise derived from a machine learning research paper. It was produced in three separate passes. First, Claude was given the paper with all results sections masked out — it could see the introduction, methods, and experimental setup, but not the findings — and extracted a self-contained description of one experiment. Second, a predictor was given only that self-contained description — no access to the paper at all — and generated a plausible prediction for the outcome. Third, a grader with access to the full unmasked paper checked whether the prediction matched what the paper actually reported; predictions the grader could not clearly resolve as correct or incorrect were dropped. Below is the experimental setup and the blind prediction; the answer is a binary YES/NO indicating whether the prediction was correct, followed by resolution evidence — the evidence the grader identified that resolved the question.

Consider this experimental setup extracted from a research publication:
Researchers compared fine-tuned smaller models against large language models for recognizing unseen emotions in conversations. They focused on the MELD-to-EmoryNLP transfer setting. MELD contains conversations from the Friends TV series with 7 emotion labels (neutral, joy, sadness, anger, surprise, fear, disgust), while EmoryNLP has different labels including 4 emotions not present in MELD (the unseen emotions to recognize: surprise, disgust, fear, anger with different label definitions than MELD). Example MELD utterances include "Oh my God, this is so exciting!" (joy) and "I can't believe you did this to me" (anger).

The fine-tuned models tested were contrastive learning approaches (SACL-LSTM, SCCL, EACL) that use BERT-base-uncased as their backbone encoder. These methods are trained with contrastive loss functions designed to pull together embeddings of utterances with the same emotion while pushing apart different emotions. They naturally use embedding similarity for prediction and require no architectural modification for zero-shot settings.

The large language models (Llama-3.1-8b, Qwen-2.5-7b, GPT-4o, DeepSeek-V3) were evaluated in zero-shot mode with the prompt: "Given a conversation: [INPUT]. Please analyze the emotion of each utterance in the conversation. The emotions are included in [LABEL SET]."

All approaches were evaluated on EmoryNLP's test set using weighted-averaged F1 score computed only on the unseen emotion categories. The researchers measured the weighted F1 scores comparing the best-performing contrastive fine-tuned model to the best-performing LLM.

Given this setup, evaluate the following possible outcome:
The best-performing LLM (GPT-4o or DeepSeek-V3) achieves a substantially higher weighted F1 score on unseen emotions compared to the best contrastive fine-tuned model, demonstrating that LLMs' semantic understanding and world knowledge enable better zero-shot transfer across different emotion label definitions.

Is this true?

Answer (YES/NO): YES